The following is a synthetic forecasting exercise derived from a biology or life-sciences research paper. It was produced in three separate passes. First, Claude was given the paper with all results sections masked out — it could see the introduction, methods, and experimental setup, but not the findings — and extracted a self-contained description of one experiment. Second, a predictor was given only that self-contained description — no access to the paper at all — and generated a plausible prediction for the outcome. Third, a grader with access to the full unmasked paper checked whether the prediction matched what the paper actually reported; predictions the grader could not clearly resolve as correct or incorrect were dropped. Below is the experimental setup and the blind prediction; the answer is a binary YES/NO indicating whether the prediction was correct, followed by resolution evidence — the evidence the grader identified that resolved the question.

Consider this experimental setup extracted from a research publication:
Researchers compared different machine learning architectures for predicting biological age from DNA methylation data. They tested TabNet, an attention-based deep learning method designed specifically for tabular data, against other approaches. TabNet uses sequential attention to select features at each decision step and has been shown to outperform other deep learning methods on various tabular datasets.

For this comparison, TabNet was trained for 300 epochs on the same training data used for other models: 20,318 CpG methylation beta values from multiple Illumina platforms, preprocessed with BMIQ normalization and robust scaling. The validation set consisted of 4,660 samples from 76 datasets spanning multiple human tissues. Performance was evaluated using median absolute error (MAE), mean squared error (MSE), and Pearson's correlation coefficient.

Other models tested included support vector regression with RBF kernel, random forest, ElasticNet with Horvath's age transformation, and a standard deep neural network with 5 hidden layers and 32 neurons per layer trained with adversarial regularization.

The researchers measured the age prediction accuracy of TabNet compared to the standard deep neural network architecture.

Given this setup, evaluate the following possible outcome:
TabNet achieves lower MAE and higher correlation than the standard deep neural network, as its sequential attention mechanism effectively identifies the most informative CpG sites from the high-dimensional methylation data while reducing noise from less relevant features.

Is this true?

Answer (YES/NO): NO